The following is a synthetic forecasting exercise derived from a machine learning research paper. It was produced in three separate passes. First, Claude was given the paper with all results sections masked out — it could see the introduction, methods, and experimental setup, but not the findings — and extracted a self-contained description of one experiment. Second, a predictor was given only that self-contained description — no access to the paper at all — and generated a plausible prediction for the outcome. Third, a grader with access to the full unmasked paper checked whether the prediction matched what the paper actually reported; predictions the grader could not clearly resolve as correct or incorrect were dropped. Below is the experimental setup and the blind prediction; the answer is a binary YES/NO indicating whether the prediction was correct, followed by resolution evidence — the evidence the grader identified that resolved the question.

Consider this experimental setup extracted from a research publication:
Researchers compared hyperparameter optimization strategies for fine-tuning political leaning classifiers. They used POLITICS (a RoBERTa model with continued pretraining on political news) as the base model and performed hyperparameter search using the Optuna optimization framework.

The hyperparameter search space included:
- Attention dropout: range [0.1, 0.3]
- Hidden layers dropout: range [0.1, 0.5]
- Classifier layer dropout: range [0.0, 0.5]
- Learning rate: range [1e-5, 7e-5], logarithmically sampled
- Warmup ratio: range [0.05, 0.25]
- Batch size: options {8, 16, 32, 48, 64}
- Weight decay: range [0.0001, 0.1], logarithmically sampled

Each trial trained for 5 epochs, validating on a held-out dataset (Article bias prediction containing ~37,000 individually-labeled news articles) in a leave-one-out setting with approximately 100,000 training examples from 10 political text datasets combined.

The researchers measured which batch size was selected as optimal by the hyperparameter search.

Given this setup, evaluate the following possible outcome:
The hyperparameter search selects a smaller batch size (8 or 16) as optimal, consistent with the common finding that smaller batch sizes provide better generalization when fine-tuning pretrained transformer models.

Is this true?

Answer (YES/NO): NO